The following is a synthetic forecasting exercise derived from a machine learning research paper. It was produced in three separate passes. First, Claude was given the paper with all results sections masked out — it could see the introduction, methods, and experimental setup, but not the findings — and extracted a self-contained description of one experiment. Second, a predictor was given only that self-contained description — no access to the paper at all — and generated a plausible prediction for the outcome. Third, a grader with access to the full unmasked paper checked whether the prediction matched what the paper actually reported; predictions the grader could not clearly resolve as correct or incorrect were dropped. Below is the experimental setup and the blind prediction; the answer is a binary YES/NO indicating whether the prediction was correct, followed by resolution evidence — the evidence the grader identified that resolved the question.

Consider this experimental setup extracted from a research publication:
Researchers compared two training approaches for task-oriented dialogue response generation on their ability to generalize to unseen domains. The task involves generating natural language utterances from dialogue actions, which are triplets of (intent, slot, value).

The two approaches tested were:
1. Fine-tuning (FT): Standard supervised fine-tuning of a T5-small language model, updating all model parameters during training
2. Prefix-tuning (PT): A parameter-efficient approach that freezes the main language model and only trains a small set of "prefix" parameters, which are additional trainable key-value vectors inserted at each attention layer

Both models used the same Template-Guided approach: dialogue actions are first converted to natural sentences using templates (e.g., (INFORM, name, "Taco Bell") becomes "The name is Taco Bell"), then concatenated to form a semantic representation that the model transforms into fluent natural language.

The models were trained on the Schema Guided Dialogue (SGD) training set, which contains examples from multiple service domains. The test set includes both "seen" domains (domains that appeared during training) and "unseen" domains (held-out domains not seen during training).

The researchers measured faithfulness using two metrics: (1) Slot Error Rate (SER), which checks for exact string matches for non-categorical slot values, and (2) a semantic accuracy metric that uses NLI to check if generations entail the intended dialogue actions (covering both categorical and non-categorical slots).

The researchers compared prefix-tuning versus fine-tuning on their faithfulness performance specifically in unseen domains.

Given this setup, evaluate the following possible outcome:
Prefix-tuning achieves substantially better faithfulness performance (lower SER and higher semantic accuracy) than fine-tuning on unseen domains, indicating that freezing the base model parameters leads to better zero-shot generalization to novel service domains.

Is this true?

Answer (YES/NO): NO